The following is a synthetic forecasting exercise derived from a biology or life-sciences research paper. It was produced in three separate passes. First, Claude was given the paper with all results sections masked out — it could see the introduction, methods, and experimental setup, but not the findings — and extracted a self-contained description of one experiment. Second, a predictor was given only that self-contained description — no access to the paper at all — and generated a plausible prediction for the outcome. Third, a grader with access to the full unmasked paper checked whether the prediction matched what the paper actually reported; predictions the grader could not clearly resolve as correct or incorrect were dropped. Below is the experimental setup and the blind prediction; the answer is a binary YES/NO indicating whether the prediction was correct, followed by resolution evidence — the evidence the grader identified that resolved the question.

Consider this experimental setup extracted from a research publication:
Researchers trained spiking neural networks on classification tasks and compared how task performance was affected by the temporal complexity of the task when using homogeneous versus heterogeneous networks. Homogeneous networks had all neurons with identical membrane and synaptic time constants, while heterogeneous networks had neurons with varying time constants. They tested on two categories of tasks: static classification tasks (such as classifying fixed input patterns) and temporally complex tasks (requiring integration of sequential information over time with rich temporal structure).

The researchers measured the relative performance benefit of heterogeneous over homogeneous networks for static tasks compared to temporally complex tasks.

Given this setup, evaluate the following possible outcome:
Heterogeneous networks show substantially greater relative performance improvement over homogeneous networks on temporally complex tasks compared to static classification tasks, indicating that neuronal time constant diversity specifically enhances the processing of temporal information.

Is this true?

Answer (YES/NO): YES